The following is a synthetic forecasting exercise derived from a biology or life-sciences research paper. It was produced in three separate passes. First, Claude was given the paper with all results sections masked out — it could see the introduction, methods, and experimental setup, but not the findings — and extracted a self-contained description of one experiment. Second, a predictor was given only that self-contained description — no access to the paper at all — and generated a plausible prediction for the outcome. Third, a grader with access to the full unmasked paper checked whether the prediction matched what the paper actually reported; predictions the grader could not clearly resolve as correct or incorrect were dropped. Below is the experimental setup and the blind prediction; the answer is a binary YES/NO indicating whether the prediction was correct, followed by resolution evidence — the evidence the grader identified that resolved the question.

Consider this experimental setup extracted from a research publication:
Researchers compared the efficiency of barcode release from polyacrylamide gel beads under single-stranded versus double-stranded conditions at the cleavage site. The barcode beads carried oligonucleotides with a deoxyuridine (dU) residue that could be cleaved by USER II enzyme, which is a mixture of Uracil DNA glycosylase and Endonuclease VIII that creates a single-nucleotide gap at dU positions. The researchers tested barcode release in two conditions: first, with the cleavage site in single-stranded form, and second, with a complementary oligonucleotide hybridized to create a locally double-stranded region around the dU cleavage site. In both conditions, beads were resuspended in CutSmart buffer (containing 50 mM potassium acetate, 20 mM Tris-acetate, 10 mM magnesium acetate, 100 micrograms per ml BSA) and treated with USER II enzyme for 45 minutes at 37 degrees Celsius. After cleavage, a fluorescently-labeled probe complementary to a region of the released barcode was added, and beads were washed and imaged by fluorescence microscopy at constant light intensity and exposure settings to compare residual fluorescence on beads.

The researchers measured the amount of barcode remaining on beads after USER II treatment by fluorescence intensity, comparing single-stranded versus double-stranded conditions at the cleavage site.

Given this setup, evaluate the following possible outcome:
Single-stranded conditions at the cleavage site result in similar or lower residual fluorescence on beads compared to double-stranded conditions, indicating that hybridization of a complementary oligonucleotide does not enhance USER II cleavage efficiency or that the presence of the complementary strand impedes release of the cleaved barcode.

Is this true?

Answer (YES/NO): NO